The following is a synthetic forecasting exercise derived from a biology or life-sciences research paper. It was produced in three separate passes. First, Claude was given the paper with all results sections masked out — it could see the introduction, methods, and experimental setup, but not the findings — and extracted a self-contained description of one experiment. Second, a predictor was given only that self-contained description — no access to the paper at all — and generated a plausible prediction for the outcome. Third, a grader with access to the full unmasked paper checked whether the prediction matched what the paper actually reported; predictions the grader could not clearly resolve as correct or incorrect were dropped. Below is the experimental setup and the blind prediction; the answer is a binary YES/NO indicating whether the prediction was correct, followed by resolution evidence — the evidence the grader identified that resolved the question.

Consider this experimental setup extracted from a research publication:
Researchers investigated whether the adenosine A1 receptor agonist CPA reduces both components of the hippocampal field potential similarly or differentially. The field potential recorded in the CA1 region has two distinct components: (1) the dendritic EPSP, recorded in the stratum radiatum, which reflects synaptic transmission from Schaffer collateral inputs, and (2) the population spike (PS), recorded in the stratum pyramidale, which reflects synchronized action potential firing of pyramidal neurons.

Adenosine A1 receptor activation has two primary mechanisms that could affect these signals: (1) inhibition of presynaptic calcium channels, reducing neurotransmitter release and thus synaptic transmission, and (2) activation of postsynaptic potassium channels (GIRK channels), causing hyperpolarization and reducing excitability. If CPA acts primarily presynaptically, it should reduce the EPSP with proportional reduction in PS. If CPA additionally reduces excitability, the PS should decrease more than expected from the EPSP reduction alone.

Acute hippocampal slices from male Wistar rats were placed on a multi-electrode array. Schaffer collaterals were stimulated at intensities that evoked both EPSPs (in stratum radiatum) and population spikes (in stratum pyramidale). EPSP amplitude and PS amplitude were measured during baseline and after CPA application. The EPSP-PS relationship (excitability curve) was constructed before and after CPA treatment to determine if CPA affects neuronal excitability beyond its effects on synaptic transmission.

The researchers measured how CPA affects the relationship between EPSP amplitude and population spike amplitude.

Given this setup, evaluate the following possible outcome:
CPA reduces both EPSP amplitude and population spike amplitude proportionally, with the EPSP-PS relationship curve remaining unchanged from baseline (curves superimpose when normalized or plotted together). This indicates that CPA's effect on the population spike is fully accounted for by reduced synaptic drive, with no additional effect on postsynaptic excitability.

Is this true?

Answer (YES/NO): NO